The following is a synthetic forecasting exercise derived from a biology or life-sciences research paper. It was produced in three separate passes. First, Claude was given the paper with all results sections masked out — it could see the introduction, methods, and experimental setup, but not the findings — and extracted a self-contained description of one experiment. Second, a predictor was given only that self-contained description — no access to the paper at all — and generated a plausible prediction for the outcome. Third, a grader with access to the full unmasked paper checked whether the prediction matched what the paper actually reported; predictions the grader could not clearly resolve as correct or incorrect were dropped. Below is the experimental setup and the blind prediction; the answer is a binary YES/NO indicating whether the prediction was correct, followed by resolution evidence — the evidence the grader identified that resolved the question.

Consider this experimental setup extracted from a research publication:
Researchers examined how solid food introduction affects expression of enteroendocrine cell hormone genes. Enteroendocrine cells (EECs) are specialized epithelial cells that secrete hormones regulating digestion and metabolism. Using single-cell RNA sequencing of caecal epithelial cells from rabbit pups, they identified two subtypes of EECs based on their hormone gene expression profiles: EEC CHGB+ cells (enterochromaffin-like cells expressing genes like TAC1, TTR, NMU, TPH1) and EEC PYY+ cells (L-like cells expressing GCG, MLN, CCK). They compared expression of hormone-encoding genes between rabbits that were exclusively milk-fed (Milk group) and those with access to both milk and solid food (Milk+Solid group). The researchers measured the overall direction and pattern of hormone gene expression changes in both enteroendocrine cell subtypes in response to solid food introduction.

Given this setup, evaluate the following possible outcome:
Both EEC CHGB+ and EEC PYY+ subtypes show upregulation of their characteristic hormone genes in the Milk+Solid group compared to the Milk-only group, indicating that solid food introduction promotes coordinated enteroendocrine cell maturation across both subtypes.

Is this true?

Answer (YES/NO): NO